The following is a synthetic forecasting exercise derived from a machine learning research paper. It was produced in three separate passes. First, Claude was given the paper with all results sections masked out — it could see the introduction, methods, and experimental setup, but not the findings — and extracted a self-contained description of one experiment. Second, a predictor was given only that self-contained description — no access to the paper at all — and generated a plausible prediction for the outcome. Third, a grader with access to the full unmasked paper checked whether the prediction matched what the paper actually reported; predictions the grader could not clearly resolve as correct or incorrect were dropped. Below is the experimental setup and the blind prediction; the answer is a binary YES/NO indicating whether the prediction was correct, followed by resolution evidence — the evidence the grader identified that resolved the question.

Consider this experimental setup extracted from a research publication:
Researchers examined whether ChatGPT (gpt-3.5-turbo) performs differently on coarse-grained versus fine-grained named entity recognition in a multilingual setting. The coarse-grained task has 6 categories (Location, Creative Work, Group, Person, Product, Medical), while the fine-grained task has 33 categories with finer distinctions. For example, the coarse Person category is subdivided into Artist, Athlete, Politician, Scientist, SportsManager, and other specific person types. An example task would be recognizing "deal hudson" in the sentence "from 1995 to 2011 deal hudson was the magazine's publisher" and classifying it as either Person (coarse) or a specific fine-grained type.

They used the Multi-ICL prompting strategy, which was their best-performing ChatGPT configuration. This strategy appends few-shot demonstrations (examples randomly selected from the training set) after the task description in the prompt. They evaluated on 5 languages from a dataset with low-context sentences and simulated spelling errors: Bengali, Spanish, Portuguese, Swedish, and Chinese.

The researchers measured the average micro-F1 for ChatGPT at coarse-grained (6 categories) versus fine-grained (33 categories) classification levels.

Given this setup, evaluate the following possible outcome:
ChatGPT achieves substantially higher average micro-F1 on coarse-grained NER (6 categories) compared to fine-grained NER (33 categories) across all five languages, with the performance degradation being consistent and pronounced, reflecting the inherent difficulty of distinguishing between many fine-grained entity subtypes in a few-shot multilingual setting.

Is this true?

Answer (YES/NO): YES